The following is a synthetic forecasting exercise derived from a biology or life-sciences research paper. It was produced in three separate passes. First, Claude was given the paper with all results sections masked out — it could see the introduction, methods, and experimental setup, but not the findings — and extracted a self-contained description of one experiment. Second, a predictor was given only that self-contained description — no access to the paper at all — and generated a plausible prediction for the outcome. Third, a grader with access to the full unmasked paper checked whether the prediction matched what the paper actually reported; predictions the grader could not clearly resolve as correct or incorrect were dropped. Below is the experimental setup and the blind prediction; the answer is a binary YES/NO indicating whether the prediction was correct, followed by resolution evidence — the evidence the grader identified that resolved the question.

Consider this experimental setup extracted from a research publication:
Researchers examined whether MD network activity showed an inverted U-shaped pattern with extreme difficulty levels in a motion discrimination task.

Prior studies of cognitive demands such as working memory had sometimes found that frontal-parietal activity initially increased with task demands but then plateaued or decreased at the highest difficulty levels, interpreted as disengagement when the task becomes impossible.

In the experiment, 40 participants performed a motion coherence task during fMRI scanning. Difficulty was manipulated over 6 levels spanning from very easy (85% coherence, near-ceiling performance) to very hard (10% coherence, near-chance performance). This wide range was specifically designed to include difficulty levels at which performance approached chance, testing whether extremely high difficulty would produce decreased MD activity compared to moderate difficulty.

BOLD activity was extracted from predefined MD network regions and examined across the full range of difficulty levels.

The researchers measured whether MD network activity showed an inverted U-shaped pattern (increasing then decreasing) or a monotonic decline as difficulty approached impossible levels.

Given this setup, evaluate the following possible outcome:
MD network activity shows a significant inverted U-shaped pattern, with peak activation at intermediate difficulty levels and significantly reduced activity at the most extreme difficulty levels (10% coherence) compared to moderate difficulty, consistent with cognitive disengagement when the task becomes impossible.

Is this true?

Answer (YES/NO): NO